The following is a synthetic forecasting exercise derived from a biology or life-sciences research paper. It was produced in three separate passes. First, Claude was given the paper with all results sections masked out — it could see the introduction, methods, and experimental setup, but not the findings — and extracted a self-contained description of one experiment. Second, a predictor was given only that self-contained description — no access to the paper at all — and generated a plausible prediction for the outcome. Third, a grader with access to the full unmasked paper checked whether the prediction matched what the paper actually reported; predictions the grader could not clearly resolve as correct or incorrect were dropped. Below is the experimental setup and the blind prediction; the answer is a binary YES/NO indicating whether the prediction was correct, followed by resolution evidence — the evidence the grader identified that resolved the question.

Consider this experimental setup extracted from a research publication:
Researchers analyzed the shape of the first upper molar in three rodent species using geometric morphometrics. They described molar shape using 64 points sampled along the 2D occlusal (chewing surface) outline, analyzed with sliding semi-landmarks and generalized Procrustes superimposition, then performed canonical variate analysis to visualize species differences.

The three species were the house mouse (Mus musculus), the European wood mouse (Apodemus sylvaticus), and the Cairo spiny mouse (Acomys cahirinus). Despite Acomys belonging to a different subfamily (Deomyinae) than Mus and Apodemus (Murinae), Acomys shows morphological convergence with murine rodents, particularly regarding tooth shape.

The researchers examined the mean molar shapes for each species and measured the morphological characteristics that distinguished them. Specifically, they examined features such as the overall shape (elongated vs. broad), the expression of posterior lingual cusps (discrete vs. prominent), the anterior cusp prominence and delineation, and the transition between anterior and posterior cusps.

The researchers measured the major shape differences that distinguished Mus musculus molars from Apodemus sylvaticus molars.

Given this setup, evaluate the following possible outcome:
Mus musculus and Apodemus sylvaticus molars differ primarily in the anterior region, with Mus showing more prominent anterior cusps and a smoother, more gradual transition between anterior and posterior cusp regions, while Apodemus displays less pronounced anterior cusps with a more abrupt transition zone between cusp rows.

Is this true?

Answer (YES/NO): NO